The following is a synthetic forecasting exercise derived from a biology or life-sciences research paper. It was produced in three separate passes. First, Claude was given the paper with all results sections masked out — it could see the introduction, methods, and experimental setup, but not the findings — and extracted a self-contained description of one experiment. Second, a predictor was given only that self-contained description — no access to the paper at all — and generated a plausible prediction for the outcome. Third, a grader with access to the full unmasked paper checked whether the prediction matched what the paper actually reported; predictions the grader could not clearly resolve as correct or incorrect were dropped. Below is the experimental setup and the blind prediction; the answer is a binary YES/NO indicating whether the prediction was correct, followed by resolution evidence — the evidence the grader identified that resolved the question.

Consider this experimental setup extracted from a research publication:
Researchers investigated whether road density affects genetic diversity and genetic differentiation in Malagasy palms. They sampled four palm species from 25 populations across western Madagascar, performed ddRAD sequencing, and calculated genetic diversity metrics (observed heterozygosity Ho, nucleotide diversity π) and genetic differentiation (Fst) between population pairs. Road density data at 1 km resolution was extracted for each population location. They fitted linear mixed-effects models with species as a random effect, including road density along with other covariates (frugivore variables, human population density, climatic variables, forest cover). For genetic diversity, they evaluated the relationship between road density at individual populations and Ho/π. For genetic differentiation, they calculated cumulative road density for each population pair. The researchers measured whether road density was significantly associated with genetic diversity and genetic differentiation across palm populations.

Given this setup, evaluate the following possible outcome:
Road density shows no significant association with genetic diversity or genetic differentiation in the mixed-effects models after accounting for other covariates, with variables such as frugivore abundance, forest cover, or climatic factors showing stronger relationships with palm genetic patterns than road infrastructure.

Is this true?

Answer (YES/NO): NO